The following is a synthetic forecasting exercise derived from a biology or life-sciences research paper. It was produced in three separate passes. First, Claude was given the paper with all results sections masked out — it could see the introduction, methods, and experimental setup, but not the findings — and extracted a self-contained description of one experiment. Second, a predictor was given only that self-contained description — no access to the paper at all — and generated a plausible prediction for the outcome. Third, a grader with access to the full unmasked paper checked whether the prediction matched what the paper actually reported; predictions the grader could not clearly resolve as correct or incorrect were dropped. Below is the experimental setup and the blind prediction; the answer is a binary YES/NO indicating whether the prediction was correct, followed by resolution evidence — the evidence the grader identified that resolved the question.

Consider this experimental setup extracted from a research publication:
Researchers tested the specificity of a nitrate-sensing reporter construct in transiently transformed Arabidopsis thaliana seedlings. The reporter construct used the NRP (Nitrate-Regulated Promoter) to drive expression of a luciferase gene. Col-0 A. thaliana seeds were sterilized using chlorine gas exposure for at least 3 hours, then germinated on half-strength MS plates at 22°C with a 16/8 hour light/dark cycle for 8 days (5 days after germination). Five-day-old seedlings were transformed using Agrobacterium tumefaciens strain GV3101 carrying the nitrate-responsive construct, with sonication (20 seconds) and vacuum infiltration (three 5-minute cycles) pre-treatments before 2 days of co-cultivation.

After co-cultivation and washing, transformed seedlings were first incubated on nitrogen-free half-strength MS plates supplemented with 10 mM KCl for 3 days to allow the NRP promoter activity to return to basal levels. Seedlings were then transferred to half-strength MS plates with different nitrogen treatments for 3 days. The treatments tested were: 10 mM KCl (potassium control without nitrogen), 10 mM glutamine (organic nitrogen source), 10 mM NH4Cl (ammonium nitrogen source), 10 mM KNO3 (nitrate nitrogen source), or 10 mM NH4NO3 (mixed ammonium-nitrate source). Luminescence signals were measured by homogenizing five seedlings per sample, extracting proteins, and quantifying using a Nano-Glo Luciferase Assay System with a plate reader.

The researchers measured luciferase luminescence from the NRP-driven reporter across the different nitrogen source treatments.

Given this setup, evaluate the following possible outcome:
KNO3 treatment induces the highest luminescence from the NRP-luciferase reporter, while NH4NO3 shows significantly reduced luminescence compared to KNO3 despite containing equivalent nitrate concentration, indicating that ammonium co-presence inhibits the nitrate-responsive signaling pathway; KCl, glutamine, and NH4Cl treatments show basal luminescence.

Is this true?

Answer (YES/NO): YES